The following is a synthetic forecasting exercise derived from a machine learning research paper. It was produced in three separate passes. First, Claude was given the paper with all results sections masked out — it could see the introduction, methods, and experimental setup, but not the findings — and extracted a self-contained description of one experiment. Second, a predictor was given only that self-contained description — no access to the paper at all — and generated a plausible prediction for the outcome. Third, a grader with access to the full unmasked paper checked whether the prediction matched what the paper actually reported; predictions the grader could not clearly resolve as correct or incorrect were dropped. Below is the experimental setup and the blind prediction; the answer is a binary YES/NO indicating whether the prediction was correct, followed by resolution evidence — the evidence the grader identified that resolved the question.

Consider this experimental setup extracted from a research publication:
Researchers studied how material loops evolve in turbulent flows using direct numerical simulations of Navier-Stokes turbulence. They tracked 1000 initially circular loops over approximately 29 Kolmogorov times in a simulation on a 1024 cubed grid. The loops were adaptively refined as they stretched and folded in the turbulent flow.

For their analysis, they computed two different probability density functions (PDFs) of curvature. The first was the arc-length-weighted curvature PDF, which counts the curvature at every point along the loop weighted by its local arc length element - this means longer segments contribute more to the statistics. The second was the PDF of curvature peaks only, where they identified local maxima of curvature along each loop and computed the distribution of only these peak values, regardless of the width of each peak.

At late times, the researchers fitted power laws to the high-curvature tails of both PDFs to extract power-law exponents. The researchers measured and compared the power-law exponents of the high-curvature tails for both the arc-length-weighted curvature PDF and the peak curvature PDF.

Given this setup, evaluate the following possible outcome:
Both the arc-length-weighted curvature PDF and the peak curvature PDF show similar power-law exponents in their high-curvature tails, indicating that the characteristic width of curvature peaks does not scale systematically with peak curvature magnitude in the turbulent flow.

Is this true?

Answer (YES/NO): NO